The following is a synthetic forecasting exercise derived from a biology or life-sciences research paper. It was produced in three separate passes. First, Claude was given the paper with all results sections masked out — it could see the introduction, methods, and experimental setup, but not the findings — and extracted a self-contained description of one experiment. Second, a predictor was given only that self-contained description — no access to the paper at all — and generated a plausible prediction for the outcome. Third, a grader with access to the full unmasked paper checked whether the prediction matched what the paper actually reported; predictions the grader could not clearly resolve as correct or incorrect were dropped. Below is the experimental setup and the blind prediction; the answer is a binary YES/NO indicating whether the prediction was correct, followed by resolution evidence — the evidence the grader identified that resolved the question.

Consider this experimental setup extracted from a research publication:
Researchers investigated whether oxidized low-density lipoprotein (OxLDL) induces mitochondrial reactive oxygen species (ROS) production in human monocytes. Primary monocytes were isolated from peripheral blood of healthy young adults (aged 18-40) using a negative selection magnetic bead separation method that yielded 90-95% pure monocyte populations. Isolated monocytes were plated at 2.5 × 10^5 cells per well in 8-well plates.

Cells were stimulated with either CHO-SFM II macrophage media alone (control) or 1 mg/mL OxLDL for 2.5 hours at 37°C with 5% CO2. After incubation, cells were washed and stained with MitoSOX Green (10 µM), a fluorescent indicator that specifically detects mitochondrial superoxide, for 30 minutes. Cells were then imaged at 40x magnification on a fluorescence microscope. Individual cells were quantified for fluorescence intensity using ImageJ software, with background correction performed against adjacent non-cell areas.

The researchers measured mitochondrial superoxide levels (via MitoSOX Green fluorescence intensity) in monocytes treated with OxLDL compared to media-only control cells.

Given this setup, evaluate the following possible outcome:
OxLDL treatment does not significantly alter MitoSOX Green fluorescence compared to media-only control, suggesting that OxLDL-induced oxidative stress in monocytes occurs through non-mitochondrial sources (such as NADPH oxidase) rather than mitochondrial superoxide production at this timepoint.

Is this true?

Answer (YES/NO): NO